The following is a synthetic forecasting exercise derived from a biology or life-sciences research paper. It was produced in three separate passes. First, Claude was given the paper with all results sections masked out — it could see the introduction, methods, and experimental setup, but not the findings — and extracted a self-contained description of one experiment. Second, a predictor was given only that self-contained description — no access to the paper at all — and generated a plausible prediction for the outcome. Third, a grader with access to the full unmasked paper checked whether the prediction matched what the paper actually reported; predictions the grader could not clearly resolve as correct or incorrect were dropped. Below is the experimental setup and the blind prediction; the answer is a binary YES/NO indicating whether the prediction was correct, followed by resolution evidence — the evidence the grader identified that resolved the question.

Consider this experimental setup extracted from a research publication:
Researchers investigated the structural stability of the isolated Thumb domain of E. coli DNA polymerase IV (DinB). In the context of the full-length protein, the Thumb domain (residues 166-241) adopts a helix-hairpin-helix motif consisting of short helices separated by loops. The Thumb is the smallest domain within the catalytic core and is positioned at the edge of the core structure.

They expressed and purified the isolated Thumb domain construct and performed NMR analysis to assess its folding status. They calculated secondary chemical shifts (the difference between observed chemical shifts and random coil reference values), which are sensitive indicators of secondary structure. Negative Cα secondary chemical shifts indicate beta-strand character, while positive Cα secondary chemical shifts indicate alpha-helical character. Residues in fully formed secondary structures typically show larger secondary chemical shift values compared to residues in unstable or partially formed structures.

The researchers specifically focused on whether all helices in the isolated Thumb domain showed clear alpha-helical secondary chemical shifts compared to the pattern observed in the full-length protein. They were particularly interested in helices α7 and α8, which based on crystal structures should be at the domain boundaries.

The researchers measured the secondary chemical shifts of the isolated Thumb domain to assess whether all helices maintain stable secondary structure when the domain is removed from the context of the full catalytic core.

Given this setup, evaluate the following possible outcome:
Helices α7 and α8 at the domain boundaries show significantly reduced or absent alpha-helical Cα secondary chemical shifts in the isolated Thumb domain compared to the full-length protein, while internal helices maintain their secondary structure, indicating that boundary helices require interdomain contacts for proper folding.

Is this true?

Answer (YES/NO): YES